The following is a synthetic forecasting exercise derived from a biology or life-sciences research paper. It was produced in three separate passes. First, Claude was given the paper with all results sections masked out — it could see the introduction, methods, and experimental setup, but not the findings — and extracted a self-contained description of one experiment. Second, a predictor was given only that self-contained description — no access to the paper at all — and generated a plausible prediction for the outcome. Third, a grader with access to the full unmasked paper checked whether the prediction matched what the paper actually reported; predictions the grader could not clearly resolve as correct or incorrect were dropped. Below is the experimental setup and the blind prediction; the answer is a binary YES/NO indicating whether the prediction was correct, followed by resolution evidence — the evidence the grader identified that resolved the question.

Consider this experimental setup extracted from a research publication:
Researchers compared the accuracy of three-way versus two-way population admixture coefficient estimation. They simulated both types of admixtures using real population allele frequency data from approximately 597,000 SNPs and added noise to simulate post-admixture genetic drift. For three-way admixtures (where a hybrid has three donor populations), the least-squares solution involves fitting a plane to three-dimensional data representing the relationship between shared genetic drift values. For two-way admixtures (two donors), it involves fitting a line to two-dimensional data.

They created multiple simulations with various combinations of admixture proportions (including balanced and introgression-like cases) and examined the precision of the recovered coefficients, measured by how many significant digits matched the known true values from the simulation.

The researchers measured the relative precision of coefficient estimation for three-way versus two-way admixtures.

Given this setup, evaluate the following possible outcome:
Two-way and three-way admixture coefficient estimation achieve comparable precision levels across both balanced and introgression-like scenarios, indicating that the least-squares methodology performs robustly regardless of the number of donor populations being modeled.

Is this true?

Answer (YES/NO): NO